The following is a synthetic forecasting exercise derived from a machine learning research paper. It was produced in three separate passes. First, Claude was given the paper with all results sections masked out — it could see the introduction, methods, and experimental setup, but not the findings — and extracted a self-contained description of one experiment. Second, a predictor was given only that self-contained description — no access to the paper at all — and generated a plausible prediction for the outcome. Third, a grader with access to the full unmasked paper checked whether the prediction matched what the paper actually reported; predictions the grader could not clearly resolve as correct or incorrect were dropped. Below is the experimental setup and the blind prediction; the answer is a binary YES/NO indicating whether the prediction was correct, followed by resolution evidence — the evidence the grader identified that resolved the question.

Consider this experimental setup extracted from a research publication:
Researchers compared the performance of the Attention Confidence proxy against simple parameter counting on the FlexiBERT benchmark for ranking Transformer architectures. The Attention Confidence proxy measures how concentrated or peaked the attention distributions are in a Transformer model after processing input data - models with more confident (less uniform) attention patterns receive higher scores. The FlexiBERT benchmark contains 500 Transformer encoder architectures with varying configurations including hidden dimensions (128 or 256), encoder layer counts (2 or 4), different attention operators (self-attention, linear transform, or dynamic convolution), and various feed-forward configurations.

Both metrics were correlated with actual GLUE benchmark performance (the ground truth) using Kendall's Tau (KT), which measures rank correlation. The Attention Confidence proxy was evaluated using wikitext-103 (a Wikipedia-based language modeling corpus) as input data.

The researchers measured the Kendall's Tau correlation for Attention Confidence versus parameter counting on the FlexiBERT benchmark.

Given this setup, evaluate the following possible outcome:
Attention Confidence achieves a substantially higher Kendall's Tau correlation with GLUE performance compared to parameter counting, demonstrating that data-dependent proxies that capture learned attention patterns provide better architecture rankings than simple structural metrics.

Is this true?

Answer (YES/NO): NO